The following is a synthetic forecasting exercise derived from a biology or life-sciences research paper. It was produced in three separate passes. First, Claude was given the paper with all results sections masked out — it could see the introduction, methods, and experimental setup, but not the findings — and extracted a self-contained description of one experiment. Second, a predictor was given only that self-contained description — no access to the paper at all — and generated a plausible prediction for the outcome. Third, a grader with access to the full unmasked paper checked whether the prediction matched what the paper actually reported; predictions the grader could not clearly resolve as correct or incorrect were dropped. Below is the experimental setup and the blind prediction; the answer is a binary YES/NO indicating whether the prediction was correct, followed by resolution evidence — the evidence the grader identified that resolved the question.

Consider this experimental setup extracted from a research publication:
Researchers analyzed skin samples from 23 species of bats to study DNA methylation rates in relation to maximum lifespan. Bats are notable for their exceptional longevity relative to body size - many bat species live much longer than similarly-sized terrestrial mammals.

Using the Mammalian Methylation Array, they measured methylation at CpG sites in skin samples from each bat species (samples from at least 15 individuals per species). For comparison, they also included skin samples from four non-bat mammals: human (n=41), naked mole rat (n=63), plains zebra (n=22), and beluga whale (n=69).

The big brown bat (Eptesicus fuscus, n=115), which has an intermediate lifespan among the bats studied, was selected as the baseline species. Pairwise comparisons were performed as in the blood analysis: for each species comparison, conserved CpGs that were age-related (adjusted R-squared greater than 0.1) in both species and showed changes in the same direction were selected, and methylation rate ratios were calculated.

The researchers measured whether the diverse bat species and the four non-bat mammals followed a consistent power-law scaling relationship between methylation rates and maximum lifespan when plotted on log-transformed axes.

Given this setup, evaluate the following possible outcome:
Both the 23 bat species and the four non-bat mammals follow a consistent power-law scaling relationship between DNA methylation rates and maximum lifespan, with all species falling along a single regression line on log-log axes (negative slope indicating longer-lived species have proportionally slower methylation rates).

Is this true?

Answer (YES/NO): YES